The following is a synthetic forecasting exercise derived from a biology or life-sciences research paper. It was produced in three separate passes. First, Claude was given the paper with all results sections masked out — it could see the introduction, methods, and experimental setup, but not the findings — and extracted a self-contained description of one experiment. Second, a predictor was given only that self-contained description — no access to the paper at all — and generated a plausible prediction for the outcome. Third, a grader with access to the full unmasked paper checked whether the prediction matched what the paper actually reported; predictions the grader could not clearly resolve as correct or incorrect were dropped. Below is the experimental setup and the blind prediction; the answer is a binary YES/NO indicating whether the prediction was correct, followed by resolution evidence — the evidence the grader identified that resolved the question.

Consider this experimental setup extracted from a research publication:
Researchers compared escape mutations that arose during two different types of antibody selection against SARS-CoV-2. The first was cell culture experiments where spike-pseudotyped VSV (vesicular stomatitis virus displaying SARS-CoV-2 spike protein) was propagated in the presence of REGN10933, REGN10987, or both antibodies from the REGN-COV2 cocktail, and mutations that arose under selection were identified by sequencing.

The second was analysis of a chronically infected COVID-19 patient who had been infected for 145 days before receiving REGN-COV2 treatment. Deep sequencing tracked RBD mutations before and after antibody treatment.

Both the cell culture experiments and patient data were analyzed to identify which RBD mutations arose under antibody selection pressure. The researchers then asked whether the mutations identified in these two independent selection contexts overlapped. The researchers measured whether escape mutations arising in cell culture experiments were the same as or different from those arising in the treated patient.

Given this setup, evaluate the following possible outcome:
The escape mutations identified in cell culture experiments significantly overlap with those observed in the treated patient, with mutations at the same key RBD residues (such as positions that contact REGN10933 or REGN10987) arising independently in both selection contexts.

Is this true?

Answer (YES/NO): NO